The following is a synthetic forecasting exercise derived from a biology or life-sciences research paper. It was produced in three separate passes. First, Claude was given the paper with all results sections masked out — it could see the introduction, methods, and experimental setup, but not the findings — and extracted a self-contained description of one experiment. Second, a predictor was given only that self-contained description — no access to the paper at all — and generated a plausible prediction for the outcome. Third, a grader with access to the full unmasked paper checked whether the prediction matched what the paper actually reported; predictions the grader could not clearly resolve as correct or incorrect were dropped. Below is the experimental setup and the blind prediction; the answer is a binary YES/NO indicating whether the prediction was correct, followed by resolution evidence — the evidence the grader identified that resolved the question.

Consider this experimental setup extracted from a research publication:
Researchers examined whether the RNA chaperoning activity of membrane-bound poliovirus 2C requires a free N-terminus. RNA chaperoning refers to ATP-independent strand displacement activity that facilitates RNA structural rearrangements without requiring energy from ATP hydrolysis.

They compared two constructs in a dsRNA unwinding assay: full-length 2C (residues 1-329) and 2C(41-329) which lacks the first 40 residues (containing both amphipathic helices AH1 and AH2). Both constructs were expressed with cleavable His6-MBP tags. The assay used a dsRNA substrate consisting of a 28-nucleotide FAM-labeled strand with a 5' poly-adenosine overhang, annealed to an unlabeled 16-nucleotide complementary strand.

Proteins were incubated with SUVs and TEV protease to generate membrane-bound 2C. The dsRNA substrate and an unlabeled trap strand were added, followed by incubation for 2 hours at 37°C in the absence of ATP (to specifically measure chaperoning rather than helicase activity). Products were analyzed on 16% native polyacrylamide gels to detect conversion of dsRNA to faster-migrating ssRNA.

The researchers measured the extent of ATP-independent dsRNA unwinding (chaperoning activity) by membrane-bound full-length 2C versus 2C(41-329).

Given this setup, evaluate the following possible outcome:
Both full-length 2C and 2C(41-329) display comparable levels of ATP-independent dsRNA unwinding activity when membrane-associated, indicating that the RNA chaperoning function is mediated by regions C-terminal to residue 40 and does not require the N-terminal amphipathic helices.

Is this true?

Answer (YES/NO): YES